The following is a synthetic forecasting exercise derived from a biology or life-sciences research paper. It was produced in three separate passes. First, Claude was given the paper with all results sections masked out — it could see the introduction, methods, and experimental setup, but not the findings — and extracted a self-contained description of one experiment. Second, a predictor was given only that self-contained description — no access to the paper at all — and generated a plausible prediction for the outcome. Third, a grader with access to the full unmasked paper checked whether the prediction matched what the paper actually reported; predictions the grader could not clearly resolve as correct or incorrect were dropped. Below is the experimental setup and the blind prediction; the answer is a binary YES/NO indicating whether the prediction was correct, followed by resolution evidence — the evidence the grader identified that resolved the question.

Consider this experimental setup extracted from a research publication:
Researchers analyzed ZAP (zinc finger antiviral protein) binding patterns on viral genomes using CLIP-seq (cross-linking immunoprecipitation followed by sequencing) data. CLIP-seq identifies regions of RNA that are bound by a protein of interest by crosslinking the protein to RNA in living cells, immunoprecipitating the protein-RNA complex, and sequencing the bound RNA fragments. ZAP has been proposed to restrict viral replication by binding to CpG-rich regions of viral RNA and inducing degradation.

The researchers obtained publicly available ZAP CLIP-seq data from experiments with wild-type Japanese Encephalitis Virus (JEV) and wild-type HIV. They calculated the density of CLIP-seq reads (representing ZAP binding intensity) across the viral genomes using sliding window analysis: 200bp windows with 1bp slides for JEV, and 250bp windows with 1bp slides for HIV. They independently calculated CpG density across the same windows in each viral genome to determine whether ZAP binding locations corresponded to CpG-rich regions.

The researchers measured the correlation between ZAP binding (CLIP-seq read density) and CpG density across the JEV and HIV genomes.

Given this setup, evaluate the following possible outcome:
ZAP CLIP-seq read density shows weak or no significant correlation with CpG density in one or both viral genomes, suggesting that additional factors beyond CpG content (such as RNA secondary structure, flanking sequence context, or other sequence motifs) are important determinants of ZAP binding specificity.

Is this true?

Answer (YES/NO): YES